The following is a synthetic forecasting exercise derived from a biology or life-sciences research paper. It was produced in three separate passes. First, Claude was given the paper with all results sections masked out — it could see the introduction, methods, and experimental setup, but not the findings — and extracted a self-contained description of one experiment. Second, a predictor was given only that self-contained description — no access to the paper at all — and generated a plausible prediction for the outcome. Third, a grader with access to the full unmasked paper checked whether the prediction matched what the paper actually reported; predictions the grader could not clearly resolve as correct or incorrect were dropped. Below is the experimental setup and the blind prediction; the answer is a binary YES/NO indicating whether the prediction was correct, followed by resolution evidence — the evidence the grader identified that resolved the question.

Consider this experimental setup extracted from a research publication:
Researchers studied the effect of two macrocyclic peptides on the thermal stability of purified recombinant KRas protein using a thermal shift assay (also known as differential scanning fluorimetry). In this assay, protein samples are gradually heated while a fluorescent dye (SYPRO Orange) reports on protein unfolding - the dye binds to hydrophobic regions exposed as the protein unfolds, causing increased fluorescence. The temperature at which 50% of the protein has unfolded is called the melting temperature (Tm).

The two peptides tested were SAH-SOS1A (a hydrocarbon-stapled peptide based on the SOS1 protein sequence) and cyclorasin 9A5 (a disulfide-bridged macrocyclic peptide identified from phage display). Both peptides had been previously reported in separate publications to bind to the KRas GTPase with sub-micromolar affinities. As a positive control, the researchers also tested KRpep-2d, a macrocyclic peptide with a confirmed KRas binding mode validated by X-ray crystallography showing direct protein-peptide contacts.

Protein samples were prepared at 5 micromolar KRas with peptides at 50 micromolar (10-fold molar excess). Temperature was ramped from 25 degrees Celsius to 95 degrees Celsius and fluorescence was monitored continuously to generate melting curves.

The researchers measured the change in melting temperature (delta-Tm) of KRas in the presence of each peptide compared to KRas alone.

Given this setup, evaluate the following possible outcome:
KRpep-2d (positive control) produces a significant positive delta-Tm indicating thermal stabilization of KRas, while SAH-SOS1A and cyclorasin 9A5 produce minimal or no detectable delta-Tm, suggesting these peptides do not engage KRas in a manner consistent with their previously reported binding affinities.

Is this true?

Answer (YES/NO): NO